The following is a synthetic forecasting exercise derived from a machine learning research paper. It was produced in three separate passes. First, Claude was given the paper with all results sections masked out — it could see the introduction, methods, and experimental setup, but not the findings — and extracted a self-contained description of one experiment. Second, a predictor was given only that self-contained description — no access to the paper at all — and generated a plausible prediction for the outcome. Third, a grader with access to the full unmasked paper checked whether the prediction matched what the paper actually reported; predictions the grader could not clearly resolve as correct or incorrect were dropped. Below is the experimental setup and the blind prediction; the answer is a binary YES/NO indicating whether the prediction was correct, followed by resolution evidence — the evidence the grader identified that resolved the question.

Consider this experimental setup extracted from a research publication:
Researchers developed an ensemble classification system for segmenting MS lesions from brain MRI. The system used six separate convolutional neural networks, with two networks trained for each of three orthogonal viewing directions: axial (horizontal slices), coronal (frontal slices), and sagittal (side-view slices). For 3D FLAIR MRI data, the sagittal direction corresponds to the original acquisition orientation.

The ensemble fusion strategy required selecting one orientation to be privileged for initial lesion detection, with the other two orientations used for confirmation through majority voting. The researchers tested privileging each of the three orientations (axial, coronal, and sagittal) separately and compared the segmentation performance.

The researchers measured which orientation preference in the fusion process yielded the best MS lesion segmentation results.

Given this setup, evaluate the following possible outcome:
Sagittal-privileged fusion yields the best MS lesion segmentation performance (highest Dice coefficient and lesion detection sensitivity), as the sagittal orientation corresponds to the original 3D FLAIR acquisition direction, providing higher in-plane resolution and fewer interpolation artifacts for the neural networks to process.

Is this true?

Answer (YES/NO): NO